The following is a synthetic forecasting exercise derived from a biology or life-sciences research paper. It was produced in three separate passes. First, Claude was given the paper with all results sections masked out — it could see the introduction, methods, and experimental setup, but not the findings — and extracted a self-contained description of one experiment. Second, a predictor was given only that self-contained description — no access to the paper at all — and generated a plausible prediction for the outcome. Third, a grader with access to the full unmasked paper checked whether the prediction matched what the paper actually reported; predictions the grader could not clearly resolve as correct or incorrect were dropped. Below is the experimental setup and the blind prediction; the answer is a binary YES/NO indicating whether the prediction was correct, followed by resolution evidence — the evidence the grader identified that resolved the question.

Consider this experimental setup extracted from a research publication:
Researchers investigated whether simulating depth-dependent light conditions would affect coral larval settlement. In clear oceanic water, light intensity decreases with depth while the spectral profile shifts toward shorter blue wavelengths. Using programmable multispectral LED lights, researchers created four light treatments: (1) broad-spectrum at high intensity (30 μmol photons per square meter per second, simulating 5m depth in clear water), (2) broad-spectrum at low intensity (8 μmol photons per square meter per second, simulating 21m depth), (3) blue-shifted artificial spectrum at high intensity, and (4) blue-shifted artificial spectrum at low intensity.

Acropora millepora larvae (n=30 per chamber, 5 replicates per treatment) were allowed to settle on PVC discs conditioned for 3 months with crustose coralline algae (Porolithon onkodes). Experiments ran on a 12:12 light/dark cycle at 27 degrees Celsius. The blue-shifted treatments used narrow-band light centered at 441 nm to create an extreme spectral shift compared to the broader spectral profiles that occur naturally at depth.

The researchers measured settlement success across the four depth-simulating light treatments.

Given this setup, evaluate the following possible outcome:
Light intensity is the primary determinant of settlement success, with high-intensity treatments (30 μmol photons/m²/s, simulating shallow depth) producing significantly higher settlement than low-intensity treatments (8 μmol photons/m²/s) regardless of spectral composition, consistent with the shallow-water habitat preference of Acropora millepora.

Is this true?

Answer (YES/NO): NO